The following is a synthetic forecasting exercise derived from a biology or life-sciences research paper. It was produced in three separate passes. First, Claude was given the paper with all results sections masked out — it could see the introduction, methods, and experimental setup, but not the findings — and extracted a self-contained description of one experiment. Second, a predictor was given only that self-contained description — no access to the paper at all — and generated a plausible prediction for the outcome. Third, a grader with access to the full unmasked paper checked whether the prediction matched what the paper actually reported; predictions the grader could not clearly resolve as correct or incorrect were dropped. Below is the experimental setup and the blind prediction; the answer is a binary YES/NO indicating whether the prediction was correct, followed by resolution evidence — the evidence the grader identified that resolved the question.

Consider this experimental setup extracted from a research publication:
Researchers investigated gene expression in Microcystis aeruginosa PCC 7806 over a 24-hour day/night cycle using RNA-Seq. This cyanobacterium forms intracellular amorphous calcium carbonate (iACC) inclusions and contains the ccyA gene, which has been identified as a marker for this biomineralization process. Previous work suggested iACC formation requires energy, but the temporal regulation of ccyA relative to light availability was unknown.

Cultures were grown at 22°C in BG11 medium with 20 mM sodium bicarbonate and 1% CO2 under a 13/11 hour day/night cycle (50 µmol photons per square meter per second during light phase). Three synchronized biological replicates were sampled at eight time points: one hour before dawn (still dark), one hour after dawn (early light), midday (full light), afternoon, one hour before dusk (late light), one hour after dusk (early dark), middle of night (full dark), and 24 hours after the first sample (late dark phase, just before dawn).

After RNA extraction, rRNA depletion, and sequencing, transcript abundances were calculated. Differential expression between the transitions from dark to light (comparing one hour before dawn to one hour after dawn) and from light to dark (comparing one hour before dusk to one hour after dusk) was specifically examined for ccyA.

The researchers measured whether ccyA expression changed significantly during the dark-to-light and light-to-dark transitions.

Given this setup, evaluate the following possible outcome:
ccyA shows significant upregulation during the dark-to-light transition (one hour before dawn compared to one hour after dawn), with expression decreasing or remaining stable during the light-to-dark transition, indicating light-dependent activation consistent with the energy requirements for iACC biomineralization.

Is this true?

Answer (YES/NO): NO